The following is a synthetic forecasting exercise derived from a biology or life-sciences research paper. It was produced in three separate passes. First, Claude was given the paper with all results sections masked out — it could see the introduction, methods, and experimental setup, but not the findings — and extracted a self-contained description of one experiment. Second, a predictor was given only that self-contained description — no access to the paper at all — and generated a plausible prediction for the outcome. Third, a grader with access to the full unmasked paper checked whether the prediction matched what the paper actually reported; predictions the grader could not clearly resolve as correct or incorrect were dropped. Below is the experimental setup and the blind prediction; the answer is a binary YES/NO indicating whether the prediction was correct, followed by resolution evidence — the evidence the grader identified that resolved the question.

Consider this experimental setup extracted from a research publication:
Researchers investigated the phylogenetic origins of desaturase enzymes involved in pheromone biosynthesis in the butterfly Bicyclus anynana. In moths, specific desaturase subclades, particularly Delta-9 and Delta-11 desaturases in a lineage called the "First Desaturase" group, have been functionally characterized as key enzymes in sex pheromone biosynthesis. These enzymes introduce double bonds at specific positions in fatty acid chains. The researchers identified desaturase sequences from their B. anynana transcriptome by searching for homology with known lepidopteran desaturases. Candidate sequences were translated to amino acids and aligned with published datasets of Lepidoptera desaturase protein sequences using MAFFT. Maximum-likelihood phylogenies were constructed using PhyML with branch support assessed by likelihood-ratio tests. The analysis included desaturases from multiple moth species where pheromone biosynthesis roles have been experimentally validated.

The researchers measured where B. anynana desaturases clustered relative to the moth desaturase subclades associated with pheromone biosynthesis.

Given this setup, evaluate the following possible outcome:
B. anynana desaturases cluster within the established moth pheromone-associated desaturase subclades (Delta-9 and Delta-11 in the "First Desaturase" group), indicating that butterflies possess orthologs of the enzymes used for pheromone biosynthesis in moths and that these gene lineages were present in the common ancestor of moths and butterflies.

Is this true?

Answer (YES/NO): NO